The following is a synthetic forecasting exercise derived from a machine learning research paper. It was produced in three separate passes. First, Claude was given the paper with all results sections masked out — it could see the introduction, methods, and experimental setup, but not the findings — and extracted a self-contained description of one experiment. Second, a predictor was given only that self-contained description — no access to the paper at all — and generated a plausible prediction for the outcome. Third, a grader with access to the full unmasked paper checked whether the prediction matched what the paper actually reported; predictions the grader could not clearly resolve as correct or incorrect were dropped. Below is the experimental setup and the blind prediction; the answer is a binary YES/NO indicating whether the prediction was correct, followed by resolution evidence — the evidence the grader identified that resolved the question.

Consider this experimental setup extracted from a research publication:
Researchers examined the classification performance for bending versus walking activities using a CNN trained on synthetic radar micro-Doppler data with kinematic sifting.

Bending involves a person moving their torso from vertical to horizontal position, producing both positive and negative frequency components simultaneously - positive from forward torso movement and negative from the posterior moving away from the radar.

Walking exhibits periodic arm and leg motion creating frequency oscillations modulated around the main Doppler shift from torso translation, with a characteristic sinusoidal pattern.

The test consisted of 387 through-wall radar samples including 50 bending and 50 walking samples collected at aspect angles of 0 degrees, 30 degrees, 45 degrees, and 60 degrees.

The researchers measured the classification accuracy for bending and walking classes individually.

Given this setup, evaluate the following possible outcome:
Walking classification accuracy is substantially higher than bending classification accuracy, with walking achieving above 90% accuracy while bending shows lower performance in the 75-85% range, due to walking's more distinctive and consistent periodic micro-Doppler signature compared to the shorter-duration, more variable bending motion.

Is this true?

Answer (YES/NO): NO